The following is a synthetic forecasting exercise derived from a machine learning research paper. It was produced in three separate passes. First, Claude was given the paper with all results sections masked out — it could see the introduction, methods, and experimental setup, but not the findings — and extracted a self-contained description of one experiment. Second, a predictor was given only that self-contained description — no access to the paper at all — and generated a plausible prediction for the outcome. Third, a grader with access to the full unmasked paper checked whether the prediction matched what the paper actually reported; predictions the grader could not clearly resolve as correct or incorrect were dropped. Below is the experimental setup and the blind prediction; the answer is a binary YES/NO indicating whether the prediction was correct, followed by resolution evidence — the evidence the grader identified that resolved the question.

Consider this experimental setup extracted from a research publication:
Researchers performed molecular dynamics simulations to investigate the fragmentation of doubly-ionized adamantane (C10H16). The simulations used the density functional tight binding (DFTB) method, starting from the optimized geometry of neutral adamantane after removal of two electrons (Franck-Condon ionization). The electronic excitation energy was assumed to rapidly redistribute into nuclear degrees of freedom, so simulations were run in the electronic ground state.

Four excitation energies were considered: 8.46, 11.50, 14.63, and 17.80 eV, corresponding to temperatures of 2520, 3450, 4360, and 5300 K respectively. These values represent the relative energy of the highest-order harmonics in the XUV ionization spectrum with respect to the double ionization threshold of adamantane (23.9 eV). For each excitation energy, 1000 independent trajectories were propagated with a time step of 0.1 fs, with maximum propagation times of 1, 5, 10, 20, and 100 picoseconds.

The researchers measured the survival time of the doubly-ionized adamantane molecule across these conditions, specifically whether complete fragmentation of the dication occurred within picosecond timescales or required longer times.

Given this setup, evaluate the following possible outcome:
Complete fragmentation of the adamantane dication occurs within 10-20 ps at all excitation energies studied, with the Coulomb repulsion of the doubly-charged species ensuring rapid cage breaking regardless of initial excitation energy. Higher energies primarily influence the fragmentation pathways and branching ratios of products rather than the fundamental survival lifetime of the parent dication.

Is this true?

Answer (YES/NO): NO